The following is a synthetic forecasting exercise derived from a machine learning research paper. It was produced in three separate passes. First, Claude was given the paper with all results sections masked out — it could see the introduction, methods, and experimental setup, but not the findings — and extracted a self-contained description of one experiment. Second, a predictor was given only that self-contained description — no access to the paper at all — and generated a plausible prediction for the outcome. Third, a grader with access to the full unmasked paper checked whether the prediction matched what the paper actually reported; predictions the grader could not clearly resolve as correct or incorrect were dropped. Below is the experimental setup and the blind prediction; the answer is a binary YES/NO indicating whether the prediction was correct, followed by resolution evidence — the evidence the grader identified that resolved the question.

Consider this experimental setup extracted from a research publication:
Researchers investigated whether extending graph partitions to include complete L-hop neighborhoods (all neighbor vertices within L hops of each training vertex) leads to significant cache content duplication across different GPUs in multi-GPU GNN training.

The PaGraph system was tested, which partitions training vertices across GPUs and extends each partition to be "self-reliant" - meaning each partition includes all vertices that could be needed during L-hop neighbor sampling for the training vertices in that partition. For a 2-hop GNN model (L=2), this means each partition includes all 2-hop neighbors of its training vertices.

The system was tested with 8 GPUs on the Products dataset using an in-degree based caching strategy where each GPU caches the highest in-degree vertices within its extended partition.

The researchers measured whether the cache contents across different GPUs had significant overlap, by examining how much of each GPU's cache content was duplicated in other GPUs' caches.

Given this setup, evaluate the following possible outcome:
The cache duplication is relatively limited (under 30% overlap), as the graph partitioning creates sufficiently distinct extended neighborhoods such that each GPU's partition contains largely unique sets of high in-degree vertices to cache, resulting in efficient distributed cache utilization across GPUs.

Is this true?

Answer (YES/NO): NO